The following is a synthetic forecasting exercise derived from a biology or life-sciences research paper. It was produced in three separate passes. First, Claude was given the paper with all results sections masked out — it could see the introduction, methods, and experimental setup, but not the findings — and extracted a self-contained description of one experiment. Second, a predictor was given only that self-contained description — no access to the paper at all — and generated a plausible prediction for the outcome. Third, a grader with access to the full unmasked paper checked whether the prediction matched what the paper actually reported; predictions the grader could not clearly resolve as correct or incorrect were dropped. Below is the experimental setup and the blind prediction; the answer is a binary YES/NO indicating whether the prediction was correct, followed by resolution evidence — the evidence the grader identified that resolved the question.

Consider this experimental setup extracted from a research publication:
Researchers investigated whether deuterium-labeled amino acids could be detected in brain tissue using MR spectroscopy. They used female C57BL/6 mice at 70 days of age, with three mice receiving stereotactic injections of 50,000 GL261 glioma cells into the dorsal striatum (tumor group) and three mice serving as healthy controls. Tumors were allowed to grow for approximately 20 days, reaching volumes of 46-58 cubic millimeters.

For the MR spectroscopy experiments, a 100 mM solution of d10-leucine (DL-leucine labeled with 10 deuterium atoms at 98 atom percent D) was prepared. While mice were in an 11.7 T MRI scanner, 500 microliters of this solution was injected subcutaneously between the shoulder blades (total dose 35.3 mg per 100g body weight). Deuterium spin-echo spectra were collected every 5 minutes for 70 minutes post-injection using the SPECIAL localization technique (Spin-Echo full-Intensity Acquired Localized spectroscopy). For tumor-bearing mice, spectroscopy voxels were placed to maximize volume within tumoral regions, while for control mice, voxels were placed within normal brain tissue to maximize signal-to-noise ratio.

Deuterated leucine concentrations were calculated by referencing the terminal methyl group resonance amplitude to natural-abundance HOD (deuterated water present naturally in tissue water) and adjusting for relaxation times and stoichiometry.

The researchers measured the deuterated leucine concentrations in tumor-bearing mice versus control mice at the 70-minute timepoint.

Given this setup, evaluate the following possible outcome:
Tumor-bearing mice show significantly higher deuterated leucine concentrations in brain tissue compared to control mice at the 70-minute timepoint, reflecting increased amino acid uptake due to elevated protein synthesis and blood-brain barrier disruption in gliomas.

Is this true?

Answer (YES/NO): NO